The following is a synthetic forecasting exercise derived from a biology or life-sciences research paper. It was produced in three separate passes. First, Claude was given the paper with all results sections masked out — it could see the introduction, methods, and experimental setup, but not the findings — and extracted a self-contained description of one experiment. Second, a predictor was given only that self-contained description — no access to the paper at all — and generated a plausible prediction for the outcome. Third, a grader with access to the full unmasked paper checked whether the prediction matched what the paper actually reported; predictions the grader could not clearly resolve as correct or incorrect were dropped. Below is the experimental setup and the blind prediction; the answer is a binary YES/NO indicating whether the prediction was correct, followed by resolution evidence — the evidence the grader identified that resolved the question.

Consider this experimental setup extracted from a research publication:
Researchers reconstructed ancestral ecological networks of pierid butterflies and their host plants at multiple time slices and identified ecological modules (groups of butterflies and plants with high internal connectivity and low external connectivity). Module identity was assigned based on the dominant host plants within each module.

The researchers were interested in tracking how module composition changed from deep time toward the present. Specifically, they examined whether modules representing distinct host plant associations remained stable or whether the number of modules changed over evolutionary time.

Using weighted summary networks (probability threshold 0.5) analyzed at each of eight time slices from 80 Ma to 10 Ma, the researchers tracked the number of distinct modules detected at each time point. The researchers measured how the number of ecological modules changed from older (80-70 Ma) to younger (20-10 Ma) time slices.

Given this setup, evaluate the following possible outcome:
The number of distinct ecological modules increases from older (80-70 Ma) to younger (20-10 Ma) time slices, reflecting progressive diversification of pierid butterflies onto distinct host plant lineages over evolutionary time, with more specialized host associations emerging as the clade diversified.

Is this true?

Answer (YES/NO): YES